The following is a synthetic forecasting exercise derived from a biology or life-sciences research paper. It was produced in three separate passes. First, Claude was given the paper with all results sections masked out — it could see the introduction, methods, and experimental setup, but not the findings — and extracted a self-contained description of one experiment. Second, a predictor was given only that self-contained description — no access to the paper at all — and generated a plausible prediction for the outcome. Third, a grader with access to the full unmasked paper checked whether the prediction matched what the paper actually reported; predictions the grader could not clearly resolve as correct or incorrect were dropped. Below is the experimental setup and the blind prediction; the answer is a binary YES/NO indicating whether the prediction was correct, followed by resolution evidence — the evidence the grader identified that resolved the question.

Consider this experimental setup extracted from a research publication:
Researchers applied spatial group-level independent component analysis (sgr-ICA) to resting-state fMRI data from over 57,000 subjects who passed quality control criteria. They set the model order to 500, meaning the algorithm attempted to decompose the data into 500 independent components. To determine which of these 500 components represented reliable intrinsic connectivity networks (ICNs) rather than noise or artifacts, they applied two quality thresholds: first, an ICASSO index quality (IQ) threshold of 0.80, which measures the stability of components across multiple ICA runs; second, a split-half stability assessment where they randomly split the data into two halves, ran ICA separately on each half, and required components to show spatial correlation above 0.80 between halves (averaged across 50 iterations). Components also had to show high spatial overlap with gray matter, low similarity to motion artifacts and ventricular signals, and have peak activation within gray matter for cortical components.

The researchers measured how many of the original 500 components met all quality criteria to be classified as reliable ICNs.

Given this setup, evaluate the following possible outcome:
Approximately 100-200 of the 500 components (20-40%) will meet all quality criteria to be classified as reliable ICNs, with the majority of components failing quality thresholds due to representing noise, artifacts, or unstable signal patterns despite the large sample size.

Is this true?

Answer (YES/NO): YES